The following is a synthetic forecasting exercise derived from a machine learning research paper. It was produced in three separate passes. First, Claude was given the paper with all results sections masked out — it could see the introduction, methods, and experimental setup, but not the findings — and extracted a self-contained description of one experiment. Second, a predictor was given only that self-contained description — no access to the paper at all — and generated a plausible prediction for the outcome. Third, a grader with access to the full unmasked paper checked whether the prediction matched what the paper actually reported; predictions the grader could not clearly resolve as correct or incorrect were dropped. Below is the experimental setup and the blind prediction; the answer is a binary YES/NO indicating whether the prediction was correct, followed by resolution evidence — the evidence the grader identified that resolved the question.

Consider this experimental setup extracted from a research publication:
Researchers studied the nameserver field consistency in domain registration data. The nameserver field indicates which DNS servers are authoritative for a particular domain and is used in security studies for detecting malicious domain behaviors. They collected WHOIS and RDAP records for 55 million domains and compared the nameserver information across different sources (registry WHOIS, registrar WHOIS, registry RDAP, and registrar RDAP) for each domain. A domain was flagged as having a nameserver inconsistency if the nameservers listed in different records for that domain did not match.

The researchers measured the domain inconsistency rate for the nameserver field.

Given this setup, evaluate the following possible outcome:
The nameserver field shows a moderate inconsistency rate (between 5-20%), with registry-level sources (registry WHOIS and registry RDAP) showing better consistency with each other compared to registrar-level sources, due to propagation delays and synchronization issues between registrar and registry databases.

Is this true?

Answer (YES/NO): NO